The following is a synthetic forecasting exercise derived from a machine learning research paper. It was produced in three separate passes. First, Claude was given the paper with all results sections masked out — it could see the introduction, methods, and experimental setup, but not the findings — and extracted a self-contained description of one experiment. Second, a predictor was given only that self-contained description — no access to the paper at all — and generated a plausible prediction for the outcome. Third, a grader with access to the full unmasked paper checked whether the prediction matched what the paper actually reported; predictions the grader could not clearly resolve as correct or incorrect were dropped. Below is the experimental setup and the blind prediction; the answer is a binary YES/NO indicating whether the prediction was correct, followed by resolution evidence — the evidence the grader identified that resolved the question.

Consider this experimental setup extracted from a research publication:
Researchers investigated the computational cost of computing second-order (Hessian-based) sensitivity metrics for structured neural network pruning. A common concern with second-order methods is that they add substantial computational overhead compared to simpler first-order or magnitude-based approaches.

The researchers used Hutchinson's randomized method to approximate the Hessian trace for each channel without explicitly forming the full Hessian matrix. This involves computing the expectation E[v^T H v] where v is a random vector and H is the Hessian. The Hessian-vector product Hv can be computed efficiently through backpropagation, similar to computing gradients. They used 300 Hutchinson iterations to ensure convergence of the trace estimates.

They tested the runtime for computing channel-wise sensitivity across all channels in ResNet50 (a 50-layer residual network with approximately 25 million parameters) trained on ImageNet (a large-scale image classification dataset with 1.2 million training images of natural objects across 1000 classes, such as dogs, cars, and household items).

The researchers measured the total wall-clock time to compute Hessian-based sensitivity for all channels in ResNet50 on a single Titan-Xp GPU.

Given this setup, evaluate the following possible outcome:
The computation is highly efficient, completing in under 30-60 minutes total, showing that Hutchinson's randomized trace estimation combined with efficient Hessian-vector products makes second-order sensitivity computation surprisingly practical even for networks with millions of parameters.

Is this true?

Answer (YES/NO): YES